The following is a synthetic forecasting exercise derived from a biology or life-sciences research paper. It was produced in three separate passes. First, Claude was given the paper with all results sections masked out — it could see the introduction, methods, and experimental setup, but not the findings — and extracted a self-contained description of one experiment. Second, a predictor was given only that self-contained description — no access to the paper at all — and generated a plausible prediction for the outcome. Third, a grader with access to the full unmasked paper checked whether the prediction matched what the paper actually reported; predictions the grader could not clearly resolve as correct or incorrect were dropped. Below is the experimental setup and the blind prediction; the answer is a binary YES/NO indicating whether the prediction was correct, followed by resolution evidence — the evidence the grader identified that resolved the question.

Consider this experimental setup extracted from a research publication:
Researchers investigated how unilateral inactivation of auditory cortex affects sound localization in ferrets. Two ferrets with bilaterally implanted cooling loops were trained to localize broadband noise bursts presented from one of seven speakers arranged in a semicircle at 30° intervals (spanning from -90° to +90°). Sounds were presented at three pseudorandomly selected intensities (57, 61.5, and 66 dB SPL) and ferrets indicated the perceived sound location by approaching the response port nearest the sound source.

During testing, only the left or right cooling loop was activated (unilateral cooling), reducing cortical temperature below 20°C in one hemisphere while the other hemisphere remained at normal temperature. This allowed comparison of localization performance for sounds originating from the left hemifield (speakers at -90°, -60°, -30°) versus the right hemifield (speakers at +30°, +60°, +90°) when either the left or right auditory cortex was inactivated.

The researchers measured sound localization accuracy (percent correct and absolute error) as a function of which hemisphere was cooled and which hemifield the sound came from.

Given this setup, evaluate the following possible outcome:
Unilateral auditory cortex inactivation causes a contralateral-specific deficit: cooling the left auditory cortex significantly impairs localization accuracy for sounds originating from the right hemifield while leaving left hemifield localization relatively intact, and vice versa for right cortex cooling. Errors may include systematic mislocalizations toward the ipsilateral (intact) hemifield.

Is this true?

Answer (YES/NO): YES